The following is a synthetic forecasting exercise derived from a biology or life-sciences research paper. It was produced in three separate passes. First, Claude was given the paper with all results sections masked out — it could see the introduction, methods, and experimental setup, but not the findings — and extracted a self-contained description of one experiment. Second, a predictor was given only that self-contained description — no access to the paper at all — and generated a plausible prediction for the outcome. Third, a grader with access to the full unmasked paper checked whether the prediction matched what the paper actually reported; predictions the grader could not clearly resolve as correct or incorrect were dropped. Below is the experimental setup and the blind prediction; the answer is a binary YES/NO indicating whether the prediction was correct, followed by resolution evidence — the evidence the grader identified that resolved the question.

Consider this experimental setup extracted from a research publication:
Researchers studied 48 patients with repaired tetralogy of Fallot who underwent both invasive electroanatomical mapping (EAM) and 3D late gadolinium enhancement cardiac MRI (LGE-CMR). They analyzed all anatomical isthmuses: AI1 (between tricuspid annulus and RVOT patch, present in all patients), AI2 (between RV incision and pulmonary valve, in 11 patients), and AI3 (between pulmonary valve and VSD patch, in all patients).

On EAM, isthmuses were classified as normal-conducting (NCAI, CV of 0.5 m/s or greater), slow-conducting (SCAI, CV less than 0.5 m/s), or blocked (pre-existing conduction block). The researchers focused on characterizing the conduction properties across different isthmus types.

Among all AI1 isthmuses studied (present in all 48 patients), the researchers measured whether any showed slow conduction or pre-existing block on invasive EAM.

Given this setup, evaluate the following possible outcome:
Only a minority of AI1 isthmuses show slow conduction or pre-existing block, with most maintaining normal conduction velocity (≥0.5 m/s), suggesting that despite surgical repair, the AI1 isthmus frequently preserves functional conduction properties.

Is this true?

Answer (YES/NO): NO